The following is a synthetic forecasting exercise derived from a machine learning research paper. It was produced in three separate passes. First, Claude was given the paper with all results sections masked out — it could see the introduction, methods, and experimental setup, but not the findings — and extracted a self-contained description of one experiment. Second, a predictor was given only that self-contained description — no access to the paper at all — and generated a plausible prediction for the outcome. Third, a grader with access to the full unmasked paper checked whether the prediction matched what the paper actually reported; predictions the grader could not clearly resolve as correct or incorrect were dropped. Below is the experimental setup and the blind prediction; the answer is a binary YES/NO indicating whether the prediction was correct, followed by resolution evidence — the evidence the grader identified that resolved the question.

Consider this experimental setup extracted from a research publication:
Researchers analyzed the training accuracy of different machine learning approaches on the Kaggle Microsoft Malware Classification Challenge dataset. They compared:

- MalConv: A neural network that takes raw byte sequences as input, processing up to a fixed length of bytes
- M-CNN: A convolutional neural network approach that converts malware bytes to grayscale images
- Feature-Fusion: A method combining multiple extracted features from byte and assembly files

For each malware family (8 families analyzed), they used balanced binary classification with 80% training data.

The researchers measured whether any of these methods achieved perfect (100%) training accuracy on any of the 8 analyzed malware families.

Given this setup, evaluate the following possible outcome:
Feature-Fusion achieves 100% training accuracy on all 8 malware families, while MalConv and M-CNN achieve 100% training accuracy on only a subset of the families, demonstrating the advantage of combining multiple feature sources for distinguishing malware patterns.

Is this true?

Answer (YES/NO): YES